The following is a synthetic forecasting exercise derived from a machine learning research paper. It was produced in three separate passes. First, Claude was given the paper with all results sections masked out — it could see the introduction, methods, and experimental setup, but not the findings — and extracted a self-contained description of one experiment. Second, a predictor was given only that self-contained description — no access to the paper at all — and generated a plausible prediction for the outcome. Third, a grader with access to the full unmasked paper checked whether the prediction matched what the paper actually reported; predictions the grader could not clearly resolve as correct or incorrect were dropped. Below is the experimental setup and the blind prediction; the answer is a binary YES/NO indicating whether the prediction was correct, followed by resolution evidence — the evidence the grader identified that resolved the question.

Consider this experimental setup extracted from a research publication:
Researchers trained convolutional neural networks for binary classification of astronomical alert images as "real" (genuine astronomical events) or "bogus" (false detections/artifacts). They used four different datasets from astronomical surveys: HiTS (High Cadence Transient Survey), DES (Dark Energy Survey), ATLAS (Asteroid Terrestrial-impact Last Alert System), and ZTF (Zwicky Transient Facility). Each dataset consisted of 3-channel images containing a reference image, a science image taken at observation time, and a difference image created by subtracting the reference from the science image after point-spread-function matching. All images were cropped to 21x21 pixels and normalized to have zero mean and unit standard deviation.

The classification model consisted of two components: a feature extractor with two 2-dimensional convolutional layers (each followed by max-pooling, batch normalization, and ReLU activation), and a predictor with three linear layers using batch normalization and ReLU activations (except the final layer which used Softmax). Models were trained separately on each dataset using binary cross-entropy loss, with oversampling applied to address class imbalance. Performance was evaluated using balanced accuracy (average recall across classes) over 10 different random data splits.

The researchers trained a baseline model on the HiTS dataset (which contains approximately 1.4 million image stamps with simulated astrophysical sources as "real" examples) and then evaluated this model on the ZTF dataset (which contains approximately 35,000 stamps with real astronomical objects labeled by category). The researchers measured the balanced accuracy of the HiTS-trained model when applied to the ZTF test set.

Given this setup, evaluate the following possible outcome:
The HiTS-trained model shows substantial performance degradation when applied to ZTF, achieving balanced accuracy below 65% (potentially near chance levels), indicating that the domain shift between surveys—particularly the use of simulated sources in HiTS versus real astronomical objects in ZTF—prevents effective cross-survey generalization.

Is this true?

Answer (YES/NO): YES